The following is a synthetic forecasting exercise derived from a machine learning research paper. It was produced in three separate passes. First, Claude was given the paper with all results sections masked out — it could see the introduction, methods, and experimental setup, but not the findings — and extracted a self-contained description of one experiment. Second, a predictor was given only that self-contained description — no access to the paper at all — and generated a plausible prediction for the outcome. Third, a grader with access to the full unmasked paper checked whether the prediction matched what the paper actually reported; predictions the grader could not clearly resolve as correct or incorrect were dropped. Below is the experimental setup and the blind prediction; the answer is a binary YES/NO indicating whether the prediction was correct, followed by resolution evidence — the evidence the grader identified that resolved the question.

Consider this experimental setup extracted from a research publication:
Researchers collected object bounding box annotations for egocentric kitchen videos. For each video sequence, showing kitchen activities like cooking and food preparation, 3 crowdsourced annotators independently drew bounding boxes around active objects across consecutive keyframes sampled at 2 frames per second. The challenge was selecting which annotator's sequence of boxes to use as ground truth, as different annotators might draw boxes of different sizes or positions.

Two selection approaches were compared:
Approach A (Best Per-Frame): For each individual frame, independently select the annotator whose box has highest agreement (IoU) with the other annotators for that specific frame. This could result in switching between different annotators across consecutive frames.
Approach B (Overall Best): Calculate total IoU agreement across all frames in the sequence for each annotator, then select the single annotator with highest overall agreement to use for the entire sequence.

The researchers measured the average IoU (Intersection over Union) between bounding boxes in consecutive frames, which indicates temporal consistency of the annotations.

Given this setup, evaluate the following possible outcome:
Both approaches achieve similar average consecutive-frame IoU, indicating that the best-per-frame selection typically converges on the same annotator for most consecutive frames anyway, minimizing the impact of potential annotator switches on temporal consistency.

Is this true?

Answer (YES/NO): NO